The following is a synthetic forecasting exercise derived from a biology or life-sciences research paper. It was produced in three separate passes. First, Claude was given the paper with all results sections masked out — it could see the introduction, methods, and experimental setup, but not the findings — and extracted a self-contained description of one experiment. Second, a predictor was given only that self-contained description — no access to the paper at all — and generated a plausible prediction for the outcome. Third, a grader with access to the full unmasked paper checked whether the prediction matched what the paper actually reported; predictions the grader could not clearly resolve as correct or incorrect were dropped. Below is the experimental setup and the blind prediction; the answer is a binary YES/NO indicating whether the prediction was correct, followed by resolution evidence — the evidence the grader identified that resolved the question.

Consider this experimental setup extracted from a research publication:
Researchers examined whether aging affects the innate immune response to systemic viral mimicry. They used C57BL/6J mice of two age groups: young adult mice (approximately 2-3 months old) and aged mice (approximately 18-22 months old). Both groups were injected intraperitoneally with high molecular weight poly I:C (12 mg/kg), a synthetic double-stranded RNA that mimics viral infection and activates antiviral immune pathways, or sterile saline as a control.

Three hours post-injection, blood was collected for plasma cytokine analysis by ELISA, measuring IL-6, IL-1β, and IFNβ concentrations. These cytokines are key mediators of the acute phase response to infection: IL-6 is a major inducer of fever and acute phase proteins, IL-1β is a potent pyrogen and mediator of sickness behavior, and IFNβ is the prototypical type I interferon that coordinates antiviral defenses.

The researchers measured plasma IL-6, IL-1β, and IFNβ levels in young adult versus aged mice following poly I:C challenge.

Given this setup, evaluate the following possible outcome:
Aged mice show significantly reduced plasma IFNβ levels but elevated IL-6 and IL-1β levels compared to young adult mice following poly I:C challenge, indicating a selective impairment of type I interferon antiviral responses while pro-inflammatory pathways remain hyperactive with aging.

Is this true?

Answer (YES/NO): NO